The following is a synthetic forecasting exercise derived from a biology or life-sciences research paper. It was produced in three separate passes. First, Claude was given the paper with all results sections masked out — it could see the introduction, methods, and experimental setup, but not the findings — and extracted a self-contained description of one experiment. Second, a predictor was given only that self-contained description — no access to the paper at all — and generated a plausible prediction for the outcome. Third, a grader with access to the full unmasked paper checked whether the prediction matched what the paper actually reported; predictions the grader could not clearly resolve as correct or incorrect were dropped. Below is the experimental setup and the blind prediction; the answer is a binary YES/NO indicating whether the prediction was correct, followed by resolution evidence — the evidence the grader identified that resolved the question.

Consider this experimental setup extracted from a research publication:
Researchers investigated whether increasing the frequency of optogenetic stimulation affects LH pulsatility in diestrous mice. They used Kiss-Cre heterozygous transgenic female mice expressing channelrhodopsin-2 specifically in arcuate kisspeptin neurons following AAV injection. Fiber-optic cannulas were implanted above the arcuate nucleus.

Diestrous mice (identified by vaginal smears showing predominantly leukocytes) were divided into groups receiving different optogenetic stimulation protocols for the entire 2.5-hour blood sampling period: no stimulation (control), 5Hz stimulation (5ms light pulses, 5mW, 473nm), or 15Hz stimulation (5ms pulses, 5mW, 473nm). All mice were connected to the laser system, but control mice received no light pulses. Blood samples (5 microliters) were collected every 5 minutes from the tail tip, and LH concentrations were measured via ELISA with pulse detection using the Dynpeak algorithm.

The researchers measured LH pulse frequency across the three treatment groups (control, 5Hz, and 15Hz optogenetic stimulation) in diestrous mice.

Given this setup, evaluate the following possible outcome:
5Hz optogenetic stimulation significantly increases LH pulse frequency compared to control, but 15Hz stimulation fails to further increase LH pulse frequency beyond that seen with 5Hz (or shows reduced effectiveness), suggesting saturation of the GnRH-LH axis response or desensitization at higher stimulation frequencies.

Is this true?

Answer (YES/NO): NO